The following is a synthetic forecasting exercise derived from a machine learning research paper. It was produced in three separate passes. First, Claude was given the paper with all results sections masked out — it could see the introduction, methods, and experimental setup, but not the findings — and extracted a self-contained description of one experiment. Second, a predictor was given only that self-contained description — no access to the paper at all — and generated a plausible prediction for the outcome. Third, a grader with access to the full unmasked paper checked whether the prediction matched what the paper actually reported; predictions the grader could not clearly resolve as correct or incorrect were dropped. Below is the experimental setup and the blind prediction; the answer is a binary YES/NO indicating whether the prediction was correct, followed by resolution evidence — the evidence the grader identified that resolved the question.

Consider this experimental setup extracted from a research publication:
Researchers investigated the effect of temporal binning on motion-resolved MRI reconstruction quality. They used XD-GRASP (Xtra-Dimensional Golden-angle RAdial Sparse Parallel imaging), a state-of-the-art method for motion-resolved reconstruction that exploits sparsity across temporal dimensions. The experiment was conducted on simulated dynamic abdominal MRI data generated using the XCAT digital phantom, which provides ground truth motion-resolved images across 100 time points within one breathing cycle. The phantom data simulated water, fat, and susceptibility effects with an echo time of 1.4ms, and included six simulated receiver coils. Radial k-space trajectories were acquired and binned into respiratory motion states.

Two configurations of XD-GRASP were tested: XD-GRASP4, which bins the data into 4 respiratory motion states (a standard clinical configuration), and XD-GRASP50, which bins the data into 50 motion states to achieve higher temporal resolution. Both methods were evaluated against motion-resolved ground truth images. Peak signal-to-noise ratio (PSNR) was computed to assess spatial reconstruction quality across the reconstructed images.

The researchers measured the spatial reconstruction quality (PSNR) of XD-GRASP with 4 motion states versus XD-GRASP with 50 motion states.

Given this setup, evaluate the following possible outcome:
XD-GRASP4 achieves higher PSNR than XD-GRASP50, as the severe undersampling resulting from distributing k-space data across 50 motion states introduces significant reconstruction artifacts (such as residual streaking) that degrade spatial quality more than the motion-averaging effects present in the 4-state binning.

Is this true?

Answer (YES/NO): YES